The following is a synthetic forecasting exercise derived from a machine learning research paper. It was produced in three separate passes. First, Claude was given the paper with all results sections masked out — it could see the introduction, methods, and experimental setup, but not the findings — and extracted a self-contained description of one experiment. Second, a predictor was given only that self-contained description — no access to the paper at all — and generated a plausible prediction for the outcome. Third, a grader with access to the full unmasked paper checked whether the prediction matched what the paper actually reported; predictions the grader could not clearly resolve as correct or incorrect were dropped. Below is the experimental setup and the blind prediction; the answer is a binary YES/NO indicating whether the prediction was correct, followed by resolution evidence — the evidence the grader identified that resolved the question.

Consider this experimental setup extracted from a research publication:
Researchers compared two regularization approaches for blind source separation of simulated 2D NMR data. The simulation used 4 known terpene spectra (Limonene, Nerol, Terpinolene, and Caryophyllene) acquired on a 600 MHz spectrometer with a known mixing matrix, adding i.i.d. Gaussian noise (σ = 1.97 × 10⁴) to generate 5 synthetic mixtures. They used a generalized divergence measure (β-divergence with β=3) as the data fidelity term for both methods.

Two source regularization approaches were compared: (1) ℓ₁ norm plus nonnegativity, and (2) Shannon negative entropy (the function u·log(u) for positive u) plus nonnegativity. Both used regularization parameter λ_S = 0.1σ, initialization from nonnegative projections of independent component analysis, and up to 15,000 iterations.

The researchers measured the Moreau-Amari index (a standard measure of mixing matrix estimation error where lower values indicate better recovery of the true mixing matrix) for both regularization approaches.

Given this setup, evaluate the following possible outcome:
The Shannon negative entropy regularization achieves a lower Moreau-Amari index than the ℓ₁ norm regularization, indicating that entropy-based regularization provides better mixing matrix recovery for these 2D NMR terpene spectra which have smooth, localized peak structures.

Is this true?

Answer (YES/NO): NO